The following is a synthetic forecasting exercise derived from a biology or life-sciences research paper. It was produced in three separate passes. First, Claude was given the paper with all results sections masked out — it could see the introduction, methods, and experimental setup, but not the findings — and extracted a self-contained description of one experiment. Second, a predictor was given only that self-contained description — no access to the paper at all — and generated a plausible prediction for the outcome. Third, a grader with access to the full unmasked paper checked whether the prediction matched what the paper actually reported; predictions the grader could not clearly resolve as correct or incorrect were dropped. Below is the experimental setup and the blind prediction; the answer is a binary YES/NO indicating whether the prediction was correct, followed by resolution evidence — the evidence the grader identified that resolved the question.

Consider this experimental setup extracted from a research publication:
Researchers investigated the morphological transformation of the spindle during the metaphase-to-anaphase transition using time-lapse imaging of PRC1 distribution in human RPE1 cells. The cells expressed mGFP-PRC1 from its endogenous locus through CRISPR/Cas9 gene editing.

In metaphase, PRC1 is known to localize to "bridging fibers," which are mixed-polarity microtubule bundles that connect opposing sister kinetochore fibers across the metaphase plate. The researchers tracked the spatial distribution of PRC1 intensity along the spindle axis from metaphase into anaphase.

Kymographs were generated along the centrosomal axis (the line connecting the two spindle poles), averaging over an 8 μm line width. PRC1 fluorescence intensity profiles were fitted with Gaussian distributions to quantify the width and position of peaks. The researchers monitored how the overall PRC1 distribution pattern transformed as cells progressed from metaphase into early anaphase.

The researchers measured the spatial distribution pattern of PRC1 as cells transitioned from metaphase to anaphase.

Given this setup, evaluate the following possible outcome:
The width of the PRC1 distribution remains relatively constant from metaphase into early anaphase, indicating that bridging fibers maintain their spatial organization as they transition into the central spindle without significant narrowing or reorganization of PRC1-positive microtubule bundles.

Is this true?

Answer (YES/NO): NO